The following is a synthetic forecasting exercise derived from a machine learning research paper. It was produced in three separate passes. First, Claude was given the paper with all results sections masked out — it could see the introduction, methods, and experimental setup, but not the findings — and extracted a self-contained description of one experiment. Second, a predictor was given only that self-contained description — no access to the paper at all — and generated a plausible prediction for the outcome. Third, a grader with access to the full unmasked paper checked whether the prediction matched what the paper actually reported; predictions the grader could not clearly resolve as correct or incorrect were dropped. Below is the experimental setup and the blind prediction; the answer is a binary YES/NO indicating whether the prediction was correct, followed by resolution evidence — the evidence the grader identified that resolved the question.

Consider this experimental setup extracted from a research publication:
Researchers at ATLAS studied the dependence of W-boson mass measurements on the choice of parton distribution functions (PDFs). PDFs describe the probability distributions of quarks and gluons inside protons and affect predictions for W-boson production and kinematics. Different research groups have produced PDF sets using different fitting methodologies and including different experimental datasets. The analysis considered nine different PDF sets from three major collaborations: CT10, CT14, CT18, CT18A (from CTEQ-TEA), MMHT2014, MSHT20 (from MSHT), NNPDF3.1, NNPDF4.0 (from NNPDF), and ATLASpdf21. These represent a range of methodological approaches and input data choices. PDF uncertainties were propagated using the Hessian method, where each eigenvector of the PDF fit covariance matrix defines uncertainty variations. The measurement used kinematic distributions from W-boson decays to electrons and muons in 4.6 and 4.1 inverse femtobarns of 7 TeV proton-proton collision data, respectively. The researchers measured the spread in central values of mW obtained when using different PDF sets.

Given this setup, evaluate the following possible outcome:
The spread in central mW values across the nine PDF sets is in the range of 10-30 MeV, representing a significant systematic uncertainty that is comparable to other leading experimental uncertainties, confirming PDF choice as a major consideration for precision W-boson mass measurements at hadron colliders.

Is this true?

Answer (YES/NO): NO